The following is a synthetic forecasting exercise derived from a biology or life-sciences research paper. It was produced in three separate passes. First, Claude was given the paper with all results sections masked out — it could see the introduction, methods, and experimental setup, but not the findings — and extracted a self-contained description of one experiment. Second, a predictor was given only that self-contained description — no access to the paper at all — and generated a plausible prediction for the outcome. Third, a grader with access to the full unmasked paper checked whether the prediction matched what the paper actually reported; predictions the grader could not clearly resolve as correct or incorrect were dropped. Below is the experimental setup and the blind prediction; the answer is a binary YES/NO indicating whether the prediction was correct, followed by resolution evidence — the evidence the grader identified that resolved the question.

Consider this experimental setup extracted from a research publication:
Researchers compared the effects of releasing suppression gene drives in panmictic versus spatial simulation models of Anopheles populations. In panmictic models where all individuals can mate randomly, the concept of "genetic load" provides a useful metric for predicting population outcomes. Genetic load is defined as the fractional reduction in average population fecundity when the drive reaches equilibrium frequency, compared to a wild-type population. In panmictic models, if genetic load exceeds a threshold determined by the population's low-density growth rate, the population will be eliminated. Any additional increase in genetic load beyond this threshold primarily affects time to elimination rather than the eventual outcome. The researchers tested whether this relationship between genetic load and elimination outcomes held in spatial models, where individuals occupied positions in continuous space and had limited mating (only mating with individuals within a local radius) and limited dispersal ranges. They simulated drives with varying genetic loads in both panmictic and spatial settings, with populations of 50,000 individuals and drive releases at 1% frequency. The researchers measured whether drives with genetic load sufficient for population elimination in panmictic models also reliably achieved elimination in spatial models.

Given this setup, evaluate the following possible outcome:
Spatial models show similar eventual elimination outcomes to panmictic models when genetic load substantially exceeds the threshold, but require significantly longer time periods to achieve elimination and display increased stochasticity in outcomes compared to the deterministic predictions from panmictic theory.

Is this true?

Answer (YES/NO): NO